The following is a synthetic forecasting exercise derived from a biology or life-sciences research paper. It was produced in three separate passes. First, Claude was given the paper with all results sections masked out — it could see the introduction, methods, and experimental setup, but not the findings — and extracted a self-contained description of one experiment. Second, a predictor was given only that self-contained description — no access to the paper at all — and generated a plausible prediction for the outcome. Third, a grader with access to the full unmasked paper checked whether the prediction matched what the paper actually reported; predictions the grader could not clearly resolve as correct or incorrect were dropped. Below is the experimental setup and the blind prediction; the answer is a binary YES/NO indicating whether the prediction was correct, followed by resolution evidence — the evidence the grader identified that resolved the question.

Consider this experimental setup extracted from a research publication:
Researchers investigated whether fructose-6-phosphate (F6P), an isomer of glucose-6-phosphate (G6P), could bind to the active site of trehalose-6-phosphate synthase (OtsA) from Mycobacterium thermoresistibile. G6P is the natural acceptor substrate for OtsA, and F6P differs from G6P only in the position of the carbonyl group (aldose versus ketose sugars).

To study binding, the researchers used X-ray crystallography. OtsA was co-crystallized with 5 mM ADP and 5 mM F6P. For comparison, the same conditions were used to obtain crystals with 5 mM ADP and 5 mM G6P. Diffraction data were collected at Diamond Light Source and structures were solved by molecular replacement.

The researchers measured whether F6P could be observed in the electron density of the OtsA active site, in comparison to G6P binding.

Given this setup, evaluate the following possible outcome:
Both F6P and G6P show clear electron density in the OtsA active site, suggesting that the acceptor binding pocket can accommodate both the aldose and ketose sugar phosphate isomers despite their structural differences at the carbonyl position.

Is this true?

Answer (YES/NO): YES